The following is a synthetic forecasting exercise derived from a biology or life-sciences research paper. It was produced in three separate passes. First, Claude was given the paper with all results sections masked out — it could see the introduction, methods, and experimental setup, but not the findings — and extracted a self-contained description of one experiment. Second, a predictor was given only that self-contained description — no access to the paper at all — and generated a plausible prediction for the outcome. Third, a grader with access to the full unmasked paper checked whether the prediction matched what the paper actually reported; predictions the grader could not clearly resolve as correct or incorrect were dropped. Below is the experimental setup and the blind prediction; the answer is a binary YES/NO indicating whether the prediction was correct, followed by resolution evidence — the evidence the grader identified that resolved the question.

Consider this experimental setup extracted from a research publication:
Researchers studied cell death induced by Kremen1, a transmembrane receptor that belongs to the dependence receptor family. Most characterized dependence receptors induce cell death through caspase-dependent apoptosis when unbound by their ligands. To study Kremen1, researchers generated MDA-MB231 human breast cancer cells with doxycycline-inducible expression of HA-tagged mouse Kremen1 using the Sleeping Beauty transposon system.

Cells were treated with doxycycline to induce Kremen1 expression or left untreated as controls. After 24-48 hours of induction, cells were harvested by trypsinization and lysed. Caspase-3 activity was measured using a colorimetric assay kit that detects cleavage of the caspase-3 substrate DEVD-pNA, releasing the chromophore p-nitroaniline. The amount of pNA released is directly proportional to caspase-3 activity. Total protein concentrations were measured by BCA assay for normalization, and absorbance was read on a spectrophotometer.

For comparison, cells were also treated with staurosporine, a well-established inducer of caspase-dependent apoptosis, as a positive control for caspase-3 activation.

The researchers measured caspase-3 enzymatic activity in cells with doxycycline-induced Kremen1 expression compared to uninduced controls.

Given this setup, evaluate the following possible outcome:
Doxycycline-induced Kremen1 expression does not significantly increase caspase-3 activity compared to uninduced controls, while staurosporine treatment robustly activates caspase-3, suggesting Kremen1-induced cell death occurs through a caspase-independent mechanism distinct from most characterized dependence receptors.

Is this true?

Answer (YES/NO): NO